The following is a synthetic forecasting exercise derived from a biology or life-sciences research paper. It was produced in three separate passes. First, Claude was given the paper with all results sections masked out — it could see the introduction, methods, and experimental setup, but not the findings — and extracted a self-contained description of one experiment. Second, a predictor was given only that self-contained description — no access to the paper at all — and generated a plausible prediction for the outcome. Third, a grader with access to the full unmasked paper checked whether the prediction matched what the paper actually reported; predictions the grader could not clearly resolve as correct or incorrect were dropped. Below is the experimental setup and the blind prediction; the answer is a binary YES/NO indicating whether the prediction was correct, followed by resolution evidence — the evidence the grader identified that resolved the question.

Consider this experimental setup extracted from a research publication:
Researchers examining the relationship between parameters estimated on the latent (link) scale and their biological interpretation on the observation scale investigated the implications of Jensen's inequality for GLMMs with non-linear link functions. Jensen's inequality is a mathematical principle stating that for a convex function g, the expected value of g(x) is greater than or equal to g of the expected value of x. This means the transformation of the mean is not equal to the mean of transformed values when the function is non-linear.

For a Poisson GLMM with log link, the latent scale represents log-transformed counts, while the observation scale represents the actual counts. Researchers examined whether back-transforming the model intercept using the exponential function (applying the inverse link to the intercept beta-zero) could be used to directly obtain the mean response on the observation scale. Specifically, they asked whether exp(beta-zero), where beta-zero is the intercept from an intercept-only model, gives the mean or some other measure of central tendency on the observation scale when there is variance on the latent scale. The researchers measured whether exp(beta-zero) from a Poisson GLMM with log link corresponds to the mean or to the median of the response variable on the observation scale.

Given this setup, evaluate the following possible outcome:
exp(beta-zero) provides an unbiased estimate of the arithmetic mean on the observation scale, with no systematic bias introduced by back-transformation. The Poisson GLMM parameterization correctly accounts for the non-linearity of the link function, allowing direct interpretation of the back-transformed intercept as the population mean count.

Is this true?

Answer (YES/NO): NO